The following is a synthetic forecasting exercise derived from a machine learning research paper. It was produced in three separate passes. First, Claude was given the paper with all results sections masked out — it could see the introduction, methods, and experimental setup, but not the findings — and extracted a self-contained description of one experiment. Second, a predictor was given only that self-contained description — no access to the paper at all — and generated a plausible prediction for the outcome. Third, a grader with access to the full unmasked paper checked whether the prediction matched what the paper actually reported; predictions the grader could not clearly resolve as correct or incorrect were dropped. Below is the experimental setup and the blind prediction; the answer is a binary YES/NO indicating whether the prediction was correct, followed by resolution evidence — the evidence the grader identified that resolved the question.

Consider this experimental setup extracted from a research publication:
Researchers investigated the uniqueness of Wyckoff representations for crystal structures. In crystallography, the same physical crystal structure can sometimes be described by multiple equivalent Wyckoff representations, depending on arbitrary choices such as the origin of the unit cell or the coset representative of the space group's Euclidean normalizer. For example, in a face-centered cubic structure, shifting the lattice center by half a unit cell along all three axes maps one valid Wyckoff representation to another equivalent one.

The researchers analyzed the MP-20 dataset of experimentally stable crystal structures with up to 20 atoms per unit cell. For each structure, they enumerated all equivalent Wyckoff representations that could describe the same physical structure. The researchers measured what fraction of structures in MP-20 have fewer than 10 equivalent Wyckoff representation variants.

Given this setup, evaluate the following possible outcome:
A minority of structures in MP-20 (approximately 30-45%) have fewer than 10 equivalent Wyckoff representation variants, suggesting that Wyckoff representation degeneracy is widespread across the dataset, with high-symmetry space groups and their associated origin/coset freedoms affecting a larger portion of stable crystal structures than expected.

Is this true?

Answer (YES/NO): NO